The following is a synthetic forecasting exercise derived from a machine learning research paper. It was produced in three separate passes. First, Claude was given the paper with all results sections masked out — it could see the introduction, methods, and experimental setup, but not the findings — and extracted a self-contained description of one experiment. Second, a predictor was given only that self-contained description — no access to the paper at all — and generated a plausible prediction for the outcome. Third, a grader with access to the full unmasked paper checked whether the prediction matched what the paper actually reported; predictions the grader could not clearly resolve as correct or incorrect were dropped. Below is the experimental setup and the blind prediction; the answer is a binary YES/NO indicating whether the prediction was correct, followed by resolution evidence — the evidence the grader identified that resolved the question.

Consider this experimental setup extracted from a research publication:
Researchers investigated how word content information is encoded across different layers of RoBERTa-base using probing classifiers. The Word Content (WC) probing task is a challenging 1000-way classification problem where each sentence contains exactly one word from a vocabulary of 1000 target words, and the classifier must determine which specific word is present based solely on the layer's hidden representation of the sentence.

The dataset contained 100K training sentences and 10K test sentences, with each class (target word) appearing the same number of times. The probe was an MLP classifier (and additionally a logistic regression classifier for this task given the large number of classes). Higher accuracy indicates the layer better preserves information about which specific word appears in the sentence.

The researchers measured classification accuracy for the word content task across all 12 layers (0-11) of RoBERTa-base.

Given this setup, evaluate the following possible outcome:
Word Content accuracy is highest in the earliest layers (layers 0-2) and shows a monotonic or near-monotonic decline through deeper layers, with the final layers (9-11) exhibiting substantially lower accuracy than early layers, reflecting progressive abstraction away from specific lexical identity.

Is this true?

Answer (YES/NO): NO